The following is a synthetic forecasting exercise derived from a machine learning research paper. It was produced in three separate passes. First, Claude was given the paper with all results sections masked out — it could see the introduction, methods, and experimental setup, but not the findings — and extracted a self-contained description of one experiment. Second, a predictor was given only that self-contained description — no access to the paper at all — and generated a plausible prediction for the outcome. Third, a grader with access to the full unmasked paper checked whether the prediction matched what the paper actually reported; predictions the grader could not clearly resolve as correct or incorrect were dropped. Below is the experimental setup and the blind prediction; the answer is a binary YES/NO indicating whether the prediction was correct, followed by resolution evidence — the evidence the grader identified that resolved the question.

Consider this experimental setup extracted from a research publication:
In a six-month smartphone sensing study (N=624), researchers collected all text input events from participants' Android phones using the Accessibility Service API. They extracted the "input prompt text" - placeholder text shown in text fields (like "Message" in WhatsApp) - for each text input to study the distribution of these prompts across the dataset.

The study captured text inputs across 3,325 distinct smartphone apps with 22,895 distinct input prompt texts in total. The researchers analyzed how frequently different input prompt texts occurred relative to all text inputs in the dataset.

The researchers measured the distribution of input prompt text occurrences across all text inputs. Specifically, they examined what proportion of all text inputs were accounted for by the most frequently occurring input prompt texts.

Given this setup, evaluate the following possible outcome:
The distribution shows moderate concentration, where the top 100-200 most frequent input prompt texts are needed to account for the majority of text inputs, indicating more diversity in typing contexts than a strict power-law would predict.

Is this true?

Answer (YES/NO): NO